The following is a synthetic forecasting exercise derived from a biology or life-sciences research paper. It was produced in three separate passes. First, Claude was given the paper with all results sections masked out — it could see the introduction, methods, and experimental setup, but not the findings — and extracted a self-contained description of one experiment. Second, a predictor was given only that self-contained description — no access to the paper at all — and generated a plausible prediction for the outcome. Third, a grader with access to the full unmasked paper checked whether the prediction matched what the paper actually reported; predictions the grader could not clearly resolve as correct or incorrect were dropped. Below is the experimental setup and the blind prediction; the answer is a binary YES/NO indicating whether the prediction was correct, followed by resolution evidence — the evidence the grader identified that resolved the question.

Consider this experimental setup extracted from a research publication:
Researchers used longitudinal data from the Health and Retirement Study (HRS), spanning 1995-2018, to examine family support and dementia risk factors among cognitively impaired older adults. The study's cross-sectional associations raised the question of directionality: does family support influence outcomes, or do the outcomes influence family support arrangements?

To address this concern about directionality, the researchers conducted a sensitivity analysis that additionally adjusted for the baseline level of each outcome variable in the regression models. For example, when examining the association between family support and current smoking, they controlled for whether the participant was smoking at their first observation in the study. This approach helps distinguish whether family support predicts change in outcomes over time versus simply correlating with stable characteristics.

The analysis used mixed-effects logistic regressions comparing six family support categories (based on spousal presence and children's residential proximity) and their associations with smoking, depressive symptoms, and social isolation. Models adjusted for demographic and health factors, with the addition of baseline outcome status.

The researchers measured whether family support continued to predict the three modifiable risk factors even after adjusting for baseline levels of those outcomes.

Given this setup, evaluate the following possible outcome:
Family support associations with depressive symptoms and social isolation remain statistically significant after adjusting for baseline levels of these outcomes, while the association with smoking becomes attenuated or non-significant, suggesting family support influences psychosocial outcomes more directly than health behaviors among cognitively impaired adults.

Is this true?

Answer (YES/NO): NO